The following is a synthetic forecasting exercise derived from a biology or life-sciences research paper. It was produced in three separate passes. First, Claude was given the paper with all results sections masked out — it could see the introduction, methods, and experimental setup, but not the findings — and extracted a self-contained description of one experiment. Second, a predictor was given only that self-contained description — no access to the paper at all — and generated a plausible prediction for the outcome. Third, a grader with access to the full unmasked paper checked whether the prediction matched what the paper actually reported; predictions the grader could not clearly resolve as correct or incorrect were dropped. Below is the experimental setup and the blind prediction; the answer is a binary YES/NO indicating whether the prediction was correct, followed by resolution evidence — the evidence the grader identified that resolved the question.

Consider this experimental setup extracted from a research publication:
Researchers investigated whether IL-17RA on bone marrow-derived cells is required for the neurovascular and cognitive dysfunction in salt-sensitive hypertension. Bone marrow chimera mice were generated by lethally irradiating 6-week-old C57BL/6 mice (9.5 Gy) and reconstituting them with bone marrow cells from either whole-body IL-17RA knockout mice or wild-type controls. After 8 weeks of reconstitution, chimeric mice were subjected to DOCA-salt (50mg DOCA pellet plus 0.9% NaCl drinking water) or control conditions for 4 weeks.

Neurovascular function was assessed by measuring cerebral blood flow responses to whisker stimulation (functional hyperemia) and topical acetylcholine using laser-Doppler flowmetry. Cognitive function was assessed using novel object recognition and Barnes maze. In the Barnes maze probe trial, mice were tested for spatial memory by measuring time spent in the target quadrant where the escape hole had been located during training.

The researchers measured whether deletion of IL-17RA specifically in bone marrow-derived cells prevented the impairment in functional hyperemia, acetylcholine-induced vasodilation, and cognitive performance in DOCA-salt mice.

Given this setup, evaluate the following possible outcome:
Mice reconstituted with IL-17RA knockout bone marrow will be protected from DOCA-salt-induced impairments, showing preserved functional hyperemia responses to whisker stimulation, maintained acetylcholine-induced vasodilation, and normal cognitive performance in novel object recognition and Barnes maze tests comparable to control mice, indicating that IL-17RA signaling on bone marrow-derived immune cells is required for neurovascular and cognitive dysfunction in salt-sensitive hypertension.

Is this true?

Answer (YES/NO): NO